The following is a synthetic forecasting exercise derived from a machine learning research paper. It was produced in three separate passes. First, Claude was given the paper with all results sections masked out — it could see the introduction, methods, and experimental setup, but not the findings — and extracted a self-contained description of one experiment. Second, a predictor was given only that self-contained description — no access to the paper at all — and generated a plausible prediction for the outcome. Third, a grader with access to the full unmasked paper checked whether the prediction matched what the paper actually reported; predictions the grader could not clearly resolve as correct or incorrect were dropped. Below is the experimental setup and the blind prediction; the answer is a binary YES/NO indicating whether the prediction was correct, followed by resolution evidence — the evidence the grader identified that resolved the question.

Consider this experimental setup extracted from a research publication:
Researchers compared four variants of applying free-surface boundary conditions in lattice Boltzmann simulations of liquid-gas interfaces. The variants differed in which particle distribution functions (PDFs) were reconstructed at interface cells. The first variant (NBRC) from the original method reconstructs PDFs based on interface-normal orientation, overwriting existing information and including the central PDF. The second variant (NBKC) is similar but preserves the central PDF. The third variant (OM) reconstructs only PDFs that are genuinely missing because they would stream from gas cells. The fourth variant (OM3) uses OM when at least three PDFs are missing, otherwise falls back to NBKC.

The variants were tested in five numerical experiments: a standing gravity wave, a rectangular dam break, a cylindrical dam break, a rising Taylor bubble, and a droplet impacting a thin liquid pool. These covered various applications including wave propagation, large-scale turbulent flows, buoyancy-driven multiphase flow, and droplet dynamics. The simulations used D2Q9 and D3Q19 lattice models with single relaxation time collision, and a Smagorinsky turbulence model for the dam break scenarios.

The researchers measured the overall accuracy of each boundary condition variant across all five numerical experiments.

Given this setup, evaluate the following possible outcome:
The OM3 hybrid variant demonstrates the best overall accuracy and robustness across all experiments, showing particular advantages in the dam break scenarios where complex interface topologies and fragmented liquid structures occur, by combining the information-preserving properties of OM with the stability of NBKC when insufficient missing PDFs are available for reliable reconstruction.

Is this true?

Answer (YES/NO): NO